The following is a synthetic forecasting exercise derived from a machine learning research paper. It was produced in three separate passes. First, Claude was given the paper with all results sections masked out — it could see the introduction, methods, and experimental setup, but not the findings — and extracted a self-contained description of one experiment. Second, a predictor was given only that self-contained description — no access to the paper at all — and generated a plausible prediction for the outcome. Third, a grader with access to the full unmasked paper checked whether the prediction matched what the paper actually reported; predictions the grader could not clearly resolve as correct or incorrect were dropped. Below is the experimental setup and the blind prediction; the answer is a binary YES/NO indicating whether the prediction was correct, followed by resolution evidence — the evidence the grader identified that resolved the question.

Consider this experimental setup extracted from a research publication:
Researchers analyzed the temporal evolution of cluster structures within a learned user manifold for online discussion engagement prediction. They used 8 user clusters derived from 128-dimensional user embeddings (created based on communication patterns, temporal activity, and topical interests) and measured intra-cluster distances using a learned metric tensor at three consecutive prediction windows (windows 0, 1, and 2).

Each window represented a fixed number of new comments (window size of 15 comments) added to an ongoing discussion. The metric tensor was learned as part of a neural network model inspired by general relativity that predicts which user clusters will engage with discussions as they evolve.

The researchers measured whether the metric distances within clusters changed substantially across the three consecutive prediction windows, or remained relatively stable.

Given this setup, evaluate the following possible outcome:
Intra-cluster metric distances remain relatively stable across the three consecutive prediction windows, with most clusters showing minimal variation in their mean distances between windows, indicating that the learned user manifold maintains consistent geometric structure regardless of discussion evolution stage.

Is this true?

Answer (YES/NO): NO